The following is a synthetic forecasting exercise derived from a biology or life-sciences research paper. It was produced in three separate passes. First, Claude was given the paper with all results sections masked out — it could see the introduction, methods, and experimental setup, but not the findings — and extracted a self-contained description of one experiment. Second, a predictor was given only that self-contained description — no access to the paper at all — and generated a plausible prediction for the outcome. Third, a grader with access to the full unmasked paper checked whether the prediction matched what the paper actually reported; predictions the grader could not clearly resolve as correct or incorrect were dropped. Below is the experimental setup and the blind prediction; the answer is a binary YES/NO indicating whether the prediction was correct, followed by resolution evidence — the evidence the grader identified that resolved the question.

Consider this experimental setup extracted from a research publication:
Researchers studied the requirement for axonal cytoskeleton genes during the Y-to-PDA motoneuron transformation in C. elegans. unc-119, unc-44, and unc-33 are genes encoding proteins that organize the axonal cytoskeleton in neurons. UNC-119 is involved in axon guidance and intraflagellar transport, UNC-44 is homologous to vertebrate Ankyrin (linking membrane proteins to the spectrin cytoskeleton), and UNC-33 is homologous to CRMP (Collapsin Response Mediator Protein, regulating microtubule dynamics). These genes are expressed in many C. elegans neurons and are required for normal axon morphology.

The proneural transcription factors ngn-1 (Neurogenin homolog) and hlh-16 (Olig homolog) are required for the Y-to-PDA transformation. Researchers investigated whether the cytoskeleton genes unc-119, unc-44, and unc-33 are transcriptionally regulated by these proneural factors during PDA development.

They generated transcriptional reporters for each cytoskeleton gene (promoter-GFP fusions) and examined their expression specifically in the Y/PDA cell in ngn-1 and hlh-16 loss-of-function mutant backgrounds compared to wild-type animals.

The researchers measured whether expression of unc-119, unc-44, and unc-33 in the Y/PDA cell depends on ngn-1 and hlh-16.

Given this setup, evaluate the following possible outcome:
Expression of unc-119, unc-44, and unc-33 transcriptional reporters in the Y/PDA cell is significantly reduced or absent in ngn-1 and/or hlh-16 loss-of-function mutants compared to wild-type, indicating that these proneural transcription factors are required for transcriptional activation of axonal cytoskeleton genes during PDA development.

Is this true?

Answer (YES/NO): YES